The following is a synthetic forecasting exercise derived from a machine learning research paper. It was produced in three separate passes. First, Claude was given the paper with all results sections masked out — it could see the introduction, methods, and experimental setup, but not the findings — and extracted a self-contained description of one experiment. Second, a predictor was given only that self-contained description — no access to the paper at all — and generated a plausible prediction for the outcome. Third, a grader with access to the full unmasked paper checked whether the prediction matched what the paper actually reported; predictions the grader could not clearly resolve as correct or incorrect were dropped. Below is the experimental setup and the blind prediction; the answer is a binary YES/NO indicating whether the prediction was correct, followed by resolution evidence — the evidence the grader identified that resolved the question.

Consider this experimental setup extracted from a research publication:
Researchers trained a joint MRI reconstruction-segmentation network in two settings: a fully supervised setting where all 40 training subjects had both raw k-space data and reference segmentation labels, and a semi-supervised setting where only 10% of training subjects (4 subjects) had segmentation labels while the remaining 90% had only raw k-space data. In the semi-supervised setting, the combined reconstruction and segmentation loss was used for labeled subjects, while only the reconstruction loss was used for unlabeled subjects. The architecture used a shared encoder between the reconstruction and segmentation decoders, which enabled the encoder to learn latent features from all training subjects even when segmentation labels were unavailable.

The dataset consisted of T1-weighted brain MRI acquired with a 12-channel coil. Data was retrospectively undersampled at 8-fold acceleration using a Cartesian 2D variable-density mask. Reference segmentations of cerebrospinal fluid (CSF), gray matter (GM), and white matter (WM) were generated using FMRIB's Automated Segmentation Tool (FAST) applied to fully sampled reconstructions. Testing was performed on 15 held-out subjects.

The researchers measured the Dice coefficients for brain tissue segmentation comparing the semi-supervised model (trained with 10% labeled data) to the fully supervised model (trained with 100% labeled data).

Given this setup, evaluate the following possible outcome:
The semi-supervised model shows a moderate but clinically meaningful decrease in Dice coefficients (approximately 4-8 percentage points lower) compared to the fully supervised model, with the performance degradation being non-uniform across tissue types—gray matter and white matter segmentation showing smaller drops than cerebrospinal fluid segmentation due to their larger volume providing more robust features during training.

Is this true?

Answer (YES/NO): NO